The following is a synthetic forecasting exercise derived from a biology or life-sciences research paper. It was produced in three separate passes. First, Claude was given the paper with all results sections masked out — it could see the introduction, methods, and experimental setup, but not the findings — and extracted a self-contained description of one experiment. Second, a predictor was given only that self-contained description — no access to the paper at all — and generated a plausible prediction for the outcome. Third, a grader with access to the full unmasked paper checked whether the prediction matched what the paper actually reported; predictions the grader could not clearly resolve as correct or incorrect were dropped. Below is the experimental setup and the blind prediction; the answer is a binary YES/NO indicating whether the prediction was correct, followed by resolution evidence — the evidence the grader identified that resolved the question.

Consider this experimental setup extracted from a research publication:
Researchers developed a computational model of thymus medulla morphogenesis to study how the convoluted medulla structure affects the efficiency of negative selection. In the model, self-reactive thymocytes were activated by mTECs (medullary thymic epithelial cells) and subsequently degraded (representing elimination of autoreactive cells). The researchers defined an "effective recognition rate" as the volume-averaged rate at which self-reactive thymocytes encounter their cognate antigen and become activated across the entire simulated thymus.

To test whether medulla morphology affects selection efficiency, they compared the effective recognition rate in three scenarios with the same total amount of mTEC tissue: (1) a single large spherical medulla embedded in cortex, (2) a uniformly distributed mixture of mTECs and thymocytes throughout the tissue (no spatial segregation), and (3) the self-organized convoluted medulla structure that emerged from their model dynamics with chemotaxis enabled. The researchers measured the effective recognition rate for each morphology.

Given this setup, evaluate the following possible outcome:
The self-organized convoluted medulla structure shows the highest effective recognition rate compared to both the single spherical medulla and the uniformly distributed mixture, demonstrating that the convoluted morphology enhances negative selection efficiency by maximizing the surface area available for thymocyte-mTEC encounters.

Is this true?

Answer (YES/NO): NO